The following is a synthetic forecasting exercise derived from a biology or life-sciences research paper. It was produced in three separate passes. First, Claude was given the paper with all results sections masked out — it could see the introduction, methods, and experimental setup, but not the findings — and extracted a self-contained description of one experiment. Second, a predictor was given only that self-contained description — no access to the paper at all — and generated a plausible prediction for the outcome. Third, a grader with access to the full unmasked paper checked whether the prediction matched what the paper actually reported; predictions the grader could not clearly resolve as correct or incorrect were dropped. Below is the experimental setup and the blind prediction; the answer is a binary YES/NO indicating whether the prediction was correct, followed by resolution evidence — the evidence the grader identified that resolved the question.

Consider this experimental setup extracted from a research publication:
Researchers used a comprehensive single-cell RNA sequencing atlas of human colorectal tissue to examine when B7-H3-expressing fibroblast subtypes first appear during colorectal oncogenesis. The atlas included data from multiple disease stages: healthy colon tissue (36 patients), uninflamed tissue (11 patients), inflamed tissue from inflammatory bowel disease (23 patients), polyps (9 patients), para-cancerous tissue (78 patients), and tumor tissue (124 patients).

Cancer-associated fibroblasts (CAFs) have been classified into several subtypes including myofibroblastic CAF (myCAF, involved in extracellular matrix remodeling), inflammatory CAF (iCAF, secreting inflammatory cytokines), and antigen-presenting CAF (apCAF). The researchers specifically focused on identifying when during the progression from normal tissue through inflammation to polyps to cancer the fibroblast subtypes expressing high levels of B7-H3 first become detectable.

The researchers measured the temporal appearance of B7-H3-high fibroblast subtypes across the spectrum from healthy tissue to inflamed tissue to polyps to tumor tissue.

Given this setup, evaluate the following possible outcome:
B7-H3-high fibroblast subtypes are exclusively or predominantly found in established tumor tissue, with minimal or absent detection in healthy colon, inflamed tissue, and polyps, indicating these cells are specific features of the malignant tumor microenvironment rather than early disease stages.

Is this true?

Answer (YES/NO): NO